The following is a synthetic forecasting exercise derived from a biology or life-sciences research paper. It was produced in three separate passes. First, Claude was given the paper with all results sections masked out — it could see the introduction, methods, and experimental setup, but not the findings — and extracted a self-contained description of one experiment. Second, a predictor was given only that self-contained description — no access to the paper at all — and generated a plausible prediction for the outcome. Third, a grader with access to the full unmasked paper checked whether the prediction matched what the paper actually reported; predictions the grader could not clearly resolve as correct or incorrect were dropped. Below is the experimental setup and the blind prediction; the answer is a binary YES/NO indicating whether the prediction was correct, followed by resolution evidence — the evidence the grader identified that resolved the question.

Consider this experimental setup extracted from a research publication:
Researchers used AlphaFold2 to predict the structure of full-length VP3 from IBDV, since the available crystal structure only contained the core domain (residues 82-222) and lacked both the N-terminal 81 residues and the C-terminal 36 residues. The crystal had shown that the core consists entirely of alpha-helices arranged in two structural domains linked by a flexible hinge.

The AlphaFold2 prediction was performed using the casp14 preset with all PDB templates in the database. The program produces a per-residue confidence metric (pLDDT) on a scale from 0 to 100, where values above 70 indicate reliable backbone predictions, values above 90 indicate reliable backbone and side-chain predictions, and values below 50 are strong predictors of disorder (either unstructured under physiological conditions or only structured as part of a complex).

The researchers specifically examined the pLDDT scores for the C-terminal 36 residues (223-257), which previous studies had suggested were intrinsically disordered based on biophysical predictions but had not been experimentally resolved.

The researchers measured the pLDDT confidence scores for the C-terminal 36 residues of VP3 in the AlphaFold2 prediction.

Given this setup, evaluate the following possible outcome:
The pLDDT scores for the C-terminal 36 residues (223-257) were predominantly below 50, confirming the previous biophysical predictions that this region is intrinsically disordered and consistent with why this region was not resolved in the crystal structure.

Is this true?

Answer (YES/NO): YES